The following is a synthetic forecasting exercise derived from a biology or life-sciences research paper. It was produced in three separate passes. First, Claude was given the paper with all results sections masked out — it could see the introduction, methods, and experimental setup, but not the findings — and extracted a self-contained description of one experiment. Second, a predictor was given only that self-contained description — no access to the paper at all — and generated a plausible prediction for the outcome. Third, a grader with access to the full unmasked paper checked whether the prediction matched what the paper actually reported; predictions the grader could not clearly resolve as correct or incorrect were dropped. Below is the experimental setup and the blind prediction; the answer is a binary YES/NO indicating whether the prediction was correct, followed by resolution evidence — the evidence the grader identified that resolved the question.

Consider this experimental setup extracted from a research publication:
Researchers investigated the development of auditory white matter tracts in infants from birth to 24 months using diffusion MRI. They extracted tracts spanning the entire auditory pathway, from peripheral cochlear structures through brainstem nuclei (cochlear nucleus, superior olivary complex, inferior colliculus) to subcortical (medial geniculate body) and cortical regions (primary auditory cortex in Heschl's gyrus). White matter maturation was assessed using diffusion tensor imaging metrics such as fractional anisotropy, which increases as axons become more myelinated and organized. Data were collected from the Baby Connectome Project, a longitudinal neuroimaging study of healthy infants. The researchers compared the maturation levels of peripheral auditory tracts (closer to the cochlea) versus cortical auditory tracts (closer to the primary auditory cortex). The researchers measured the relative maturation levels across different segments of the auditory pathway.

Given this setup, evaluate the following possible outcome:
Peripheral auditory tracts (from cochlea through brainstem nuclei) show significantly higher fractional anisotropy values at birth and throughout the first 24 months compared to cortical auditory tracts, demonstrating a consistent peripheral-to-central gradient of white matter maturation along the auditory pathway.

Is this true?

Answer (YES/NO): NO